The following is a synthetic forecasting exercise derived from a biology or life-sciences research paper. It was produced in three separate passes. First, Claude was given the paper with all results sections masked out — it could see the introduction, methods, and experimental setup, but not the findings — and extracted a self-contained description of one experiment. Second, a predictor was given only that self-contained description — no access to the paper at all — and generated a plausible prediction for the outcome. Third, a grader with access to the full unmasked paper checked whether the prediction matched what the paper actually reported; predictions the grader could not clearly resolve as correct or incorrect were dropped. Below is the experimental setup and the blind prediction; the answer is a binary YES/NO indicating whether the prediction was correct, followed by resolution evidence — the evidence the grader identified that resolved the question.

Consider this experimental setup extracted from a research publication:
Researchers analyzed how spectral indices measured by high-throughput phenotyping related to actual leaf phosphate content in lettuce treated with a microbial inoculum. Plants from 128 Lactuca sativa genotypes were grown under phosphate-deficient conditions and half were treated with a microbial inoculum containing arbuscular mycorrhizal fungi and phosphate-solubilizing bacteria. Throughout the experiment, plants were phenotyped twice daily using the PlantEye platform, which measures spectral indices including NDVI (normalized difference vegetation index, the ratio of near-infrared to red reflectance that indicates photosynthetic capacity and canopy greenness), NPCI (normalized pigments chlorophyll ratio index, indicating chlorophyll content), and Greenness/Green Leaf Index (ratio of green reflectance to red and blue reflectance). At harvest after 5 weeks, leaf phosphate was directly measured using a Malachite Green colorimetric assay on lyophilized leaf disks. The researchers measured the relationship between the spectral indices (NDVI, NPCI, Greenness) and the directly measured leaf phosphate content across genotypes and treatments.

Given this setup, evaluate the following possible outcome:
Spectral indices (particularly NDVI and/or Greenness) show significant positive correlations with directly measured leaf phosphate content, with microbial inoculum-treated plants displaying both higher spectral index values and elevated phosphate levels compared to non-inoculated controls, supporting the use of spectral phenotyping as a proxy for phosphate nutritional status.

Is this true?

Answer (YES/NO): NO